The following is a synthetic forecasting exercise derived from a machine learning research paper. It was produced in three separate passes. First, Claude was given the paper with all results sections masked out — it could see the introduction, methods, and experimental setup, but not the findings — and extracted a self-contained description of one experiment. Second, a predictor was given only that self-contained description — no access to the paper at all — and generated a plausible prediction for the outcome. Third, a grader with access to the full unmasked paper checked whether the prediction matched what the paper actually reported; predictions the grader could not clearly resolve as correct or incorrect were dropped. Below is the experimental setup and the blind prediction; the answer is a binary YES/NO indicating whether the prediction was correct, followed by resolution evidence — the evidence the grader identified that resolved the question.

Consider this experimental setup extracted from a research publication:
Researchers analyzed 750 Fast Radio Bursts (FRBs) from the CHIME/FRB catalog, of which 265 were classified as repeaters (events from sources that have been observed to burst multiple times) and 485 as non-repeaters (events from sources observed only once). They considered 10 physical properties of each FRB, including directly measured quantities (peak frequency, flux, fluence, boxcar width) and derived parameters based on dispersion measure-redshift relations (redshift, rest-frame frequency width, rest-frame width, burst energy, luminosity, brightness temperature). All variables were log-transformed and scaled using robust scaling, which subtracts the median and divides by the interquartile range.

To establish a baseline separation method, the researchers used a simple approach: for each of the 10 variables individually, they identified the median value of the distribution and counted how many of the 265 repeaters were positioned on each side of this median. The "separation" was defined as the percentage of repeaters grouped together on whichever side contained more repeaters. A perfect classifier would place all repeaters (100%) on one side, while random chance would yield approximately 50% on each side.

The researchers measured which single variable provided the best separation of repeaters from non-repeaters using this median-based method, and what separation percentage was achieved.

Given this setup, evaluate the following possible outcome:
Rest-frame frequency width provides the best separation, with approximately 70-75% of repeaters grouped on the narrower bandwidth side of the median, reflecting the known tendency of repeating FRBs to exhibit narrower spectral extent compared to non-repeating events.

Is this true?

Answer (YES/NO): NO